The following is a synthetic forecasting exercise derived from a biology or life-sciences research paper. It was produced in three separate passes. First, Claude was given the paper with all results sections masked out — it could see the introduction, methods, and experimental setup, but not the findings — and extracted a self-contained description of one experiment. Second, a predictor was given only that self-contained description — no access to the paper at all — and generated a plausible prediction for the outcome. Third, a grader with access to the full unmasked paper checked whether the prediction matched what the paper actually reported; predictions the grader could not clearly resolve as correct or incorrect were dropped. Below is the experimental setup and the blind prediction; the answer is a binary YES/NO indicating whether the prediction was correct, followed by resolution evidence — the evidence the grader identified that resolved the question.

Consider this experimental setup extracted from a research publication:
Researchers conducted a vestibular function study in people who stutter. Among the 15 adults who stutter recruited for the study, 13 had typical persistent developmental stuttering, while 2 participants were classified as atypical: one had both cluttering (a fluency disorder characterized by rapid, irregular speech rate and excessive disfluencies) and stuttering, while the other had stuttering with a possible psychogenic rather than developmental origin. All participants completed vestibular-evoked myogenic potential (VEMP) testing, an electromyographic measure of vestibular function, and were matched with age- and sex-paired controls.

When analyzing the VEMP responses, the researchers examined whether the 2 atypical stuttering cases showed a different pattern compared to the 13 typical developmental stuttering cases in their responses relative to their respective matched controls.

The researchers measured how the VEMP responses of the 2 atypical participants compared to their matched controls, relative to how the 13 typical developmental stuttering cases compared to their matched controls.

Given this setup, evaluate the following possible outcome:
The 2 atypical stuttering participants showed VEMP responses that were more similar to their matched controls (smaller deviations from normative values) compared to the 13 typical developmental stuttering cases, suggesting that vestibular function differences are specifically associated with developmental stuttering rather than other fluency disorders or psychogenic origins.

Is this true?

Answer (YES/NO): YES